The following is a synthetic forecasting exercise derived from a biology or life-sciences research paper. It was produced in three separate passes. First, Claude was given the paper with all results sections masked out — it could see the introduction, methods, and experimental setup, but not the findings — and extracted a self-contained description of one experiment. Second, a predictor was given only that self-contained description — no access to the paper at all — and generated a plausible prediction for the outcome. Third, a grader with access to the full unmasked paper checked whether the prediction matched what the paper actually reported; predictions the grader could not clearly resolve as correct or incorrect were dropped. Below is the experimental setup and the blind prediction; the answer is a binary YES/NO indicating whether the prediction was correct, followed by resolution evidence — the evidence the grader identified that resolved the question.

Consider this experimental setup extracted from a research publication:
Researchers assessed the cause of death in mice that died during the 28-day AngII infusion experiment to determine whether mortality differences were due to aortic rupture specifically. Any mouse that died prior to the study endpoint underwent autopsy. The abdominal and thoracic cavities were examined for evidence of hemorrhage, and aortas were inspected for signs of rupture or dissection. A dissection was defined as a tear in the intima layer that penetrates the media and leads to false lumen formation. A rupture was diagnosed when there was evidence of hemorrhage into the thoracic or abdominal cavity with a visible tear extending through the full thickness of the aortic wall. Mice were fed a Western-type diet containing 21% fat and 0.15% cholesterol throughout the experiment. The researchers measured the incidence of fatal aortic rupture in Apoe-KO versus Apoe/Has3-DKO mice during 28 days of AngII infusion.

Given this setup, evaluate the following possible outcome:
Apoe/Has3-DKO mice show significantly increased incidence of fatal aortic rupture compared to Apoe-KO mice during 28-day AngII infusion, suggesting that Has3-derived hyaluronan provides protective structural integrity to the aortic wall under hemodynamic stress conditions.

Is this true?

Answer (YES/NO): NO